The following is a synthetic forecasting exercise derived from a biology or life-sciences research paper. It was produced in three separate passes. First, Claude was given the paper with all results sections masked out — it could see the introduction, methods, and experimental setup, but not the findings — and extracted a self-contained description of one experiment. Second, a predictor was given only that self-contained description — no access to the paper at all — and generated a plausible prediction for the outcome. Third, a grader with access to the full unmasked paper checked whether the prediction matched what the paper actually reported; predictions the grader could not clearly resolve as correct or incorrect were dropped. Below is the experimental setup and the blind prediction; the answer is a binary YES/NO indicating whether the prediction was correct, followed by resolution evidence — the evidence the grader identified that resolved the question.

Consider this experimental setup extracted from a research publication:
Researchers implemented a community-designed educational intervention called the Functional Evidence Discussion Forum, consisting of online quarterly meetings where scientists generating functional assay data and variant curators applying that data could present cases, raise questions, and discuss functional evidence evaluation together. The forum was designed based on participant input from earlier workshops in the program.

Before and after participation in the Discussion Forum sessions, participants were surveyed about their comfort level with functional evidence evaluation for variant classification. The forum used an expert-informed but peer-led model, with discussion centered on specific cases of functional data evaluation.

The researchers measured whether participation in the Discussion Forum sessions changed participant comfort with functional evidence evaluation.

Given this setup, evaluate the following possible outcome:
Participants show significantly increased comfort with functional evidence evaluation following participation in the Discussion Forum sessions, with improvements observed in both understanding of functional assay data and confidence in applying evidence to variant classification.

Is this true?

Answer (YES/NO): NO